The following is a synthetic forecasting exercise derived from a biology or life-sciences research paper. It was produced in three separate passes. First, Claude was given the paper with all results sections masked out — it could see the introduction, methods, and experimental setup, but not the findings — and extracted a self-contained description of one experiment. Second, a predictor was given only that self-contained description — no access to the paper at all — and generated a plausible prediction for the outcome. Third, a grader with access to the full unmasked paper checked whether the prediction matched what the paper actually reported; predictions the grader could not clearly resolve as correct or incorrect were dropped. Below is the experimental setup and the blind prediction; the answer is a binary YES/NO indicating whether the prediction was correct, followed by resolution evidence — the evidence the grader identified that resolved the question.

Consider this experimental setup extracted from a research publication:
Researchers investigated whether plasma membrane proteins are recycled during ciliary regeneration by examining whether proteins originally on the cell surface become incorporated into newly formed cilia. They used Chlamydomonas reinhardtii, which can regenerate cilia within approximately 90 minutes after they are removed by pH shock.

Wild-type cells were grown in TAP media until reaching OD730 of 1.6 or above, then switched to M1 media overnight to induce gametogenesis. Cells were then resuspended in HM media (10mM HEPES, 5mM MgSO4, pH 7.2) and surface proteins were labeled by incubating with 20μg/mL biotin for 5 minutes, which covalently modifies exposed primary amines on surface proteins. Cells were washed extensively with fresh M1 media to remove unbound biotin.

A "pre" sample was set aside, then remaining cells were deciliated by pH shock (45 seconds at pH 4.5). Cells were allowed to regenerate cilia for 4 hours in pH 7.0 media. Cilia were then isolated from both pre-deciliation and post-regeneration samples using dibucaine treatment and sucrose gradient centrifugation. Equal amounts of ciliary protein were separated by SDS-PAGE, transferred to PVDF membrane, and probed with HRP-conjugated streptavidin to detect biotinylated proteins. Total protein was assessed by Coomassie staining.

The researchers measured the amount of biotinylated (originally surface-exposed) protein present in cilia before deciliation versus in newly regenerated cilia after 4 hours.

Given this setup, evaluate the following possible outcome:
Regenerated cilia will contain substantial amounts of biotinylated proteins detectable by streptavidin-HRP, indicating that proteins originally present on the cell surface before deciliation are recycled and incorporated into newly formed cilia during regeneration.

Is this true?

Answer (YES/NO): YES